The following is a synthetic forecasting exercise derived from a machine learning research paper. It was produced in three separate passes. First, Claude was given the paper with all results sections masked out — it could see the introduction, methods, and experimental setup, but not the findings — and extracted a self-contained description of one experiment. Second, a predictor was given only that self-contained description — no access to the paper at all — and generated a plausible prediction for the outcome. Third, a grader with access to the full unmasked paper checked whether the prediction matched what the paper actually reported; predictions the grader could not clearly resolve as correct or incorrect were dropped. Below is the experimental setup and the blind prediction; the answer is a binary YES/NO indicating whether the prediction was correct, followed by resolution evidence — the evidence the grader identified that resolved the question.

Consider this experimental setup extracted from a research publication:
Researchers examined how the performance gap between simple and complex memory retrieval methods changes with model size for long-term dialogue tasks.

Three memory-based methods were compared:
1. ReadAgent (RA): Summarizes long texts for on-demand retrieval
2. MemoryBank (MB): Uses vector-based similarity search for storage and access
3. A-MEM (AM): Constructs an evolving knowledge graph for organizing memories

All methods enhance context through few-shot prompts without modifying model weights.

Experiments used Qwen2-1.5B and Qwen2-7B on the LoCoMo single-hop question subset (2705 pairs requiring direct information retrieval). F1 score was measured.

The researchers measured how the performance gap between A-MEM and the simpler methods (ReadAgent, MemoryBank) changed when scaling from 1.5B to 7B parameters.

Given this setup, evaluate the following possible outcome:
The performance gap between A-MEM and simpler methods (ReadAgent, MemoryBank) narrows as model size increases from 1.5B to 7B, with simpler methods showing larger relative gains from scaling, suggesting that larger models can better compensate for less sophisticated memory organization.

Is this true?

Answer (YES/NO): NO